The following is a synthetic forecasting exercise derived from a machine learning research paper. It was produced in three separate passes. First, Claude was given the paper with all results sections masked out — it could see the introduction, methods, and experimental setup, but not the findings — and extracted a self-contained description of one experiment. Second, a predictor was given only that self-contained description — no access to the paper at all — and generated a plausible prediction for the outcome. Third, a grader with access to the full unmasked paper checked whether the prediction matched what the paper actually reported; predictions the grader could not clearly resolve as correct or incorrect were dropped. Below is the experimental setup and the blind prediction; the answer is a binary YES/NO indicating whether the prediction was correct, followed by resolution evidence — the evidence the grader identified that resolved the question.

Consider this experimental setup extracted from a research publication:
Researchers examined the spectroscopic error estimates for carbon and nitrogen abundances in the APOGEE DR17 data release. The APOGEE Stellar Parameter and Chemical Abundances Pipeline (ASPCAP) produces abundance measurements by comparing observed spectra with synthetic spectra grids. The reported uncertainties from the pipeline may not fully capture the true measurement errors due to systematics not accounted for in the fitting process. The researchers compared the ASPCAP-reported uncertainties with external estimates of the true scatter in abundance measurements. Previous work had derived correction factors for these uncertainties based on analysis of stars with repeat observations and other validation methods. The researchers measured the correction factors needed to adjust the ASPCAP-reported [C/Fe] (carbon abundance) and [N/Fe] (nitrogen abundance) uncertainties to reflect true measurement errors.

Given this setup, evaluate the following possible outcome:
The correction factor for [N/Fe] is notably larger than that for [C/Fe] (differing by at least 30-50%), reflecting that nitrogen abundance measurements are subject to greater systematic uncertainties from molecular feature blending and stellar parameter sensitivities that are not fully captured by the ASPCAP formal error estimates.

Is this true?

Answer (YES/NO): NO